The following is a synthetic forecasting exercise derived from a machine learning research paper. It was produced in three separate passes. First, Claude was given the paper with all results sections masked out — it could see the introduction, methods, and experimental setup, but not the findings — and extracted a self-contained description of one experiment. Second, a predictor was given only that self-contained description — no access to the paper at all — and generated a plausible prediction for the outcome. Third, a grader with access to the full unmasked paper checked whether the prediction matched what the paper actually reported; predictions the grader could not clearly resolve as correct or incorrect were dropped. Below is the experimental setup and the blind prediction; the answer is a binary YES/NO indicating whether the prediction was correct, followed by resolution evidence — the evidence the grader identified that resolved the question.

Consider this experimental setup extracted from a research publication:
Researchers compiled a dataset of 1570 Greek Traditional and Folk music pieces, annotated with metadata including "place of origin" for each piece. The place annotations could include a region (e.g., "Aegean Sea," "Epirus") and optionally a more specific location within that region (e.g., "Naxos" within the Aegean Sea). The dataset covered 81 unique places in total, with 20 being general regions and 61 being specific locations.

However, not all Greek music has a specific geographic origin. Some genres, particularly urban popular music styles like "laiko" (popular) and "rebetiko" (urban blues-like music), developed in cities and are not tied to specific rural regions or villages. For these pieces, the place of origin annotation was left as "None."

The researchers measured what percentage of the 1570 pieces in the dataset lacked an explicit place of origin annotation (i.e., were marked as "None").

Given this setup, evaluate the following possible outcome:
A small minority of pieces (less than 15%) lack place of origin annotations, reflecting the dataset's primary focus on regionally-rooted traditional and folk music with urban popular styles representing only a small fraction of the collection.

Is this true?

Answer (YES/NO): NO